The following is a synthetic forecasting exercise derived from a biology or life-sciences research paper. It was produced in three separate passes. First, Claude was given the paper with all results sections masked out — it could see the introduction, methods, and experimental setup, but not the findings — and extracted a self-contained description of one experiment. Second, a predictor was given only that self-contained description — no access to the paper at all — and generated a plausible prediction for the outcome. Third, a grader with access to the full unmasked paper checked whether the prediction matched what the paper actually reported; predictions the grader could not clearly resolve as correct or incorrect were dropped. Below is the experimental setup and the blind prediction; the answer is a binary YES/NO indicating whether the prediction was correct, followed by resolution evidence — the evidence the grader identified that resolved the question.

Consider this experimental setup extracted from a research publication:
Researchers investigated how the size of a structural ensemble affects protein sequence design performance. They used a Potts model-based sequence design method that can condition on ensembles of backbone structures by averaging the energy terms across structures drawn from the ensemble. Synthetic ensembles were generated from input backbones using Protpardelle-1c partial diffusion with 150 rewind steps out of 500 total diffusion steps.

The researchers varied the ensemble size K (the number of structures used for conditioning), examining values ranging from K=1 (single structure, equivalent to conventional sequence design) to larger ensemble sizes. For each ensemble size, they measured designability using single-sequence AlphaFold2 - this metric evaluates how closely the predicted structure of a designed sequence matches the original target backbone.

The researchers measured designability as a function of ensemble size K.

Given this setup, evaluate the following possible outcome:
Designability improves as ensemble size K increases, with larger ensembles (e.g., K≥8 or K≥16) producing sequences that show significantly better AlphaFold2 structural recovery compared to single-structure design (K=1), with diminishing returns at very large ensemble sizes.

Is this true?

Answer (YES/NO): YES